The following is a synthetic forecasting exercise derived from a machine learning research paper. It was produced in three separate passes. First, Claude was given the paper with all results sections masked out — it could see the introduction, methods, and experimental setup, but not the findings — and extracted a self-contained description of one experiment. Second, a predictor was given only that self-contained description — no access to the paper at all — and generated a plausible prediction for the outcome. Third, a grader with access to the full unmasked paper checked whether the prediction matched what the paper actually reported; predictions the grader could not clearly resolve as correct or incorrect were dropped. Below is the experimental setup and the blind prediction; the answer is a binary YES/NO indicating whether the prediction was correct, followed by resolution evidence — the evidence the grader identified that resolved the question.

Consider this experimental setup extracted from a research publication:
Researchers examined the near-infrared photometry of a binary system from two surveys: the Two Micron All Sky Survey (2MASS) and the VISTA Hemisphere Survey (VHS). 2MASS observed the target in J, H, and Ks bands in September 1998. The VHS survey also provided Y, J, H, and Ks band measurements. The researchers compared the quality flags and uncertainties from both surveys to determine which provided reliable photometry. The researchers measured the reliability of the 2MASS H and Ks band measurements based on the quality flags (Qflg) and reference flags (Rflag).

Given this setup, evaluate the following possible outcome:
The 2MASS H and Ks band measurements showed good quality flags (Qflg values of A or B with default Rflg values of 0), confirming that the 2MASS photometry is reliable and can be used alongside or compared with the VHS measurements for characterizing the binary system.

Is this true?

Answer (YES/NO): NO